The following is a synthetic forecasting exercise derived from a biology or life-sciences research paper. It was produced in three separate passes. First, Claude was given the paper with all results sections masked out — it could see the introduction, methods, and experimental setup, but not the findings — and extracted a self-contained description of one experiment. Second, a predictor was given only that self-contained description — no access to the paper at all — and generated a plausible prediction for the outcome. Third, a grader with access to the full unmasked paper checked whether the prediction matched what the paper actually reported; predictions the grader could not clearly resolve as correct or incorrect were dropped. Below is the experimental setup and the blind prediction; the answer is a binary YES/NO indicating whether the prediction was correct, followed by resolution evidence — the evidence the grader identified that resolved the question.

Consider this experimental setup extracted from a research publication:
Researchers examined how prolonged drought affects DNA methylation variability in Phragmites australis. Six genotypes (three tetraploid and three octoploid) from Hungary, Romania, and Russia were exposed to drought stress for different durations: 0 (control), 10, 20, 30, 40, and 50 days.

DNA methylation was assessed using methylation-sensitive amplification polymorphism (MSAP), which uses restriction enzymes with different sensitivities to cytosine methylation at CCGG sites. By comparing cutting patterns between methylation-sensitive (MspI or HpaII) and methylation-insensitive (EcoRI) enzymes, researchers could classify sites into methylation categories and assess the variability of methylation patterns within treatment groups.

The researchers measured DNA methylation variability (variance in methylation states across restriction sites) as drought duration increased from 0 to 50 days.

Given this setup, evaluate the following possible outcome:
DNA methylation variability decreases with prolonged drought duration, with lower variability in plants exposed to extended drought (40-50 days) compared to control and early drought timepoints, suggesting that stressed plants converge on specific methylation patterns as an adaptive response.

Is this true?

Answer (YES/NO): NO